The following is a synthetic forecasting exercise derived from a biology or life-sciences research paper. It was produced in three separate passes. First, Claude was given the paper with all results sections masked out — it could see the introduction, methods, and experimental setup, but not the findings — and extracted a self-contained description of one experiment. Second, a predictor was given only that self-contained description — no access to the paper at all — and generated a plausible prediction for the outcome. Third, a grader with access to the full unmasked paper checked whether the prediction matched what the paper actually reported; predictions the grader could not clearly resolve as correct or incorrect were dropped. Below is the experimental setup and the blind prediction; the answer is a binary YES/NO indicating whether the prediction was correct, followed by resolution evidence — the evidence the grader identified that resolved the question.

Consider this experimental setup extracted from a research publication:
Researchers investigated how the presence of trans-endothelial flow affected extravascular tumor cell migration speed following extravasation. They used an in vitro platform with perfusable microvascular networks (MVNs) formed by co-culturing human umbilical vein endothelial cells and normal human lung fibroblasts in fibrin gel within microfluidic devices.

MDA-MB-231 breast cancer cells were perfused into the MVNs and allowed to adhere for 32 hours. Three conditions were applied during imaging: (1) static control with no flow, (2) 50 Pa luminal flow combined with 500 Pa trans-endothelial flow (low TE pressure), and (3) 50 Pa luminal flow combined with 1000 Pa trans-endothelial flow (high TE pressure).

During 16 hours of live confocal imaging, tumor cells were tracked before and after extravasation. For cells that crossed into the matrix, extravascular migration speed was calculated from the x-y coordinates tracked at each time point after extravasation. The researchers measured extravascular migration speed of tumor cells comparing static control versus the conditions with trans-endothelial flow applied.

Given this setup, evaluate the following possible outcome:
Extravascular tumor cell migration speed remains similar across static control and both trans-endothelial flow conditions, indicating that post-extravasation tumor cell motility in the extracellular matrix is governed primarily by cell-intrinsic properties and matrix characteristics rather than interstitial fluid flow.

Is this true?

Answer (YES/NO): NO